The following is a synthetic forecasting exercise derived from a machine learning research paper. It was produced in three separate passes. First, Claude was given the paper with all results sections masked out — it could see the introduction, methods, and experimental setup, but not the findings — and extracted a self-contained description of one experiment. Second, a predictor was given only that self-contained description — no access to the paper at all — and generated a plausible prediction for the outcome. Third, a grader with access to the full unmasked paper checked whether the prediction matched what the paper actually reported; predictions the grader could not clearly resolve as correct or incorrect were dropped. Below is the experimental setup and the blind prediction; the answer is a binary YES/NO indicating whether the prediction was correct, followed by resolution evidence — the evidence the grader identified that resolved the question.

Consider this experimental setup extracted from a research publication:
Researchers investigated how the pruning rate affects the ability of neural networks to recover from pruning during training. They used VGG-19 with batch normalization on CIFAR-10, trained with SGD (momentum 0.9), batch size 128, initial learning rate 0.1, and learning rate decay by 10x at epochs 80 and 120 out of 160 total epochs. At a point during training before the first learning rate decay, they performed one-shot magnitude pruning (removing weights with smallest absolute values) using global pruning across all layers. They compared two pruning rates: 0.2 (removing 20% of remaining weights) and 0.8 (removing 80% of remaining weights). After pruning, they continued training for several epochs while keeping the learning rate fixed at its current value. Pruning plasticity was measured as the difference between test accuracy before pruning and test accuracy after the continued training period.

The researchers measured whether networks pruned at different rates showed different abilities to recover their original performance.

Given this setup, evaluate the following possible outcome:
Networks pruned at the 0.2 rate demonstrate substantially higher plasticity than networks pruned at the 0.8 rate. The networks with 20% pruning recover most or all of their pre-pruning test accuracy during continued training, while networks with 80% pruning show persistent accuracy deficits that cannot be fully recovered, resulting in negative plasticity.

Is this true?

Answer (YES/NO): NO